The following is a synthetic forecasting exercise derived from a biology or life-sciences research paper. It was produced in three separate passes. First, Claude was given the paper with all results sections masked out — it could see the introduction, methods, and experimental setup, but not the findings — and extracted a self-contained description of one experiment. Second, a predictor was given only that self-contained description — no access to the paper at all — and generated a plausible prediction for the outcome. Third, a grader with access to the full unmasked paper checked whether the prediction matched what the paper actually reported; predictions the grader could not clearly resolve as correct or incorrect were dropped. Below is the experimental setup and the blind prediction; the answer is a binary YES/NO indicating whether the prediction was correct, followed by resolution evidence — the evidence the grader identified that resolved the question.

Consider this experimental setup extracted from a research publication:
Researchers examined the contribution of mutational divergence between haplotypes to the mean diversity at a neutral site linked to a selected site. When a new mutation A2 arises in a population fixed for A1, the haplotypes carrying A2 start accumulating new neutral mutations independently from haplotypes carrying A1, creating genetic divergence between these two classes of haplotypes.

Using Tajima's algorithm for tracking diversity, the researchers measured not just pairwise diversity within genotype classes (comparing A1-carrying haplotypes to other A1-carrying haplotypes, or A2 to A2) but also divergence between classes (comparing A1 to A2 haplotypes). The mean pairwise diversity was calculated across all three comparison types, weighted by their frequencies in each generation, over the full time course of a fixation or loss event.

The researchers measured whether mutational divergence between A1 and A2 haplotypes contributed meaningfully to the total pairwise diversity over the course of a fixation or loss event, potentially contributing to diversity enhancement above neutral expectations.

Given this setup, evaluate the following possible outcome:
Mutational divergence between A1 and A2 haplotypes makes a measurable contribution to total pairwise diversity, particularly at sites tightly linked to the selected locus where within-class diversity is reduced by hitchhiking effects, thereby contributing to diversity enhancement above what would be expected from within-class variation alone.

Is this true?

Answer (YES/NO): YES